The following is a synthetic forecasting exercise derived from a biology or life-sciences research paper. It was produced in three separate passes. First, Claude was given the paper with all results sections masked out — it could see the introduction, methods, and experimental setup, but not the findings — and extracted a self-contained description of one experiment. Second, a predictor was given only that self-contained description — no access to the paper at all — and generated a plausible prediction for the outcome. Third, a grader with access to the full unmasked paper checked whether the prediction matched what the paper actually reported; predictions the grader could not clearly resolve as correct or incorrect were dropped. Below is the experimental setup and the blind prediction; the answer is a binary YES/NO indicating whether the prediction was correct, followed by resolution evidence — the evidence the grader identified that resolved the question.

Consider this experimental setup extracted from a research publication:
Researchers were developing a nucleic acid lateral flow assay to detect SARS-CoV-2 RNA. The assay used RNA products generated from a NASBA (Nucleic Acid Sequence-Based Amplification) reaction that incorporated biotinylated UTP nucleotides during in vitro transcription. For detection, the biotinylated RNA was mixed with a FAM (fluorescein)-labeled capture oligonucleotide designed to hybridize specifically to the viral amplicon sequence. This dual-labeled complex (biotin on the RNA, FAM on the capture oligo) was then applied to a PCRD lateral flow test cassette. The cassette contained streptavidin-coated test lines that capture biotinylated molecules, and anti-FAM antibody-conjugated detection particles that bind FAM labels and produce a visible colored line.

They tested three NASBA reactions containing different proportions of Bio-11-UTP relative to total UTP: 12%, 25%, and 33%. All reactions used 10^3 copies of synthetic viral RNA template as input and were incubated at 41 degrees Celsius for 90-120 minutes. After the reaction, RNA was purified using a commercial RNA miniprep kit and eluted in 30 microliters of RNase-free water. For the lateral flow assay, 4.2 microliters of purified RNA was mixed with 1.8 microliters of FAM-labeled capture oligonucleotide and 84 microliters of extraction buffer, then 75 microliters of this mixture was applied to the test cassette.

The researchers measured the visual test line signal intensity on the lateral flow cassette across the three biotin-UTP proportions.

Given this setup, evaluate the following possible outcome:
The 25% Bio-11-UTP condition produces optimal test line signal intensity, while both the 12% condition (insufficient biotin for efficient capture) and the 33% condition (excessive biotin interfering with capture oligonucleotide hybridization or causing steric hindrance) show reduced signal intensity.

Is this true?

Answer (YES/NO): NO